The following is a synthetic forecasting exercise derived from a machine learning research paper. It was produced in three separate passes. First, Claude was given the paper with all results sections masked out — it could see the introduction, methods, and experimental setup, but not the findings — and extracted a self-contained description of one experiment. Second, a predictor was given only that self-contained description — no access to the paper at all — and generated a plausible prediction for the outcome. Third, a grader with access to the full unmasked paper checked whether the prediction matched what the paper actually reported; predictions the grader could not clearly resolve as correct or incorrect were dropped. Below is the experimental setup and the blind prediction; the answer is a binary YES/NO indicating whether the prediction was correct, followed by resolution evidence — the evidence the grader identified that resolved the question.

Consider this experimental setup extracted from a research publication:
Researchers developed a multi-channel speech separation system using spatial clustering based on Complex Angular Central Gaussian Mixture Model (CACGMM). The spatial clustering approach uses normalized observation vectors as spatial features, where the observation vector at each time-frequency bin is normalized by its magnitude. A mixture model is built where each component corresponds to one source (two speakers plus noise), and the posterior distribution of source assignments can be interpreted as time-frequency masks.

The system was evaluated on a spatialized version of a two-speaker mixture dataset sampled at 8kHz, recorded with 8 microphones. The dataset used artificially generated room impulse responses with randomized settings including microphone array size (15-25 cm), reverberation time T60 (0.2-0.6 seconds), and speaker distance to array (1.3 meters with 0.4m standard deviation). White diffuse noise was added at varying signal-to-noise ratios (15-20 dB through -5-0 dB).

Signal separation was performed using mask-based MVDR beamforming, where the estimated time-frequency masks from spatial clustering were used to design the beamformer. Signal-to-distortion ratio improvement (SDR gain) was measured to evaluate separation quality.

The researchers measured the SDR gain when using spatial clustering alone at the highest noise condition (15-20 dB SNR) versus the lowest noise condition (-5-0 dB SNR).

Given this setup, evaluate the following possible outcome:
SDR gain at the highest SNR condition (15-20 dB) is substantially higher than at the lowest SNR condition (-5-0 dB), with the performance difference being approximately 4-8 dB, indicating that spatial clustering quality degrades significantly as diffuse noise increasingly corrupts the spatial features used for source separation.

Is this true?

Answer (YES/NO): YES